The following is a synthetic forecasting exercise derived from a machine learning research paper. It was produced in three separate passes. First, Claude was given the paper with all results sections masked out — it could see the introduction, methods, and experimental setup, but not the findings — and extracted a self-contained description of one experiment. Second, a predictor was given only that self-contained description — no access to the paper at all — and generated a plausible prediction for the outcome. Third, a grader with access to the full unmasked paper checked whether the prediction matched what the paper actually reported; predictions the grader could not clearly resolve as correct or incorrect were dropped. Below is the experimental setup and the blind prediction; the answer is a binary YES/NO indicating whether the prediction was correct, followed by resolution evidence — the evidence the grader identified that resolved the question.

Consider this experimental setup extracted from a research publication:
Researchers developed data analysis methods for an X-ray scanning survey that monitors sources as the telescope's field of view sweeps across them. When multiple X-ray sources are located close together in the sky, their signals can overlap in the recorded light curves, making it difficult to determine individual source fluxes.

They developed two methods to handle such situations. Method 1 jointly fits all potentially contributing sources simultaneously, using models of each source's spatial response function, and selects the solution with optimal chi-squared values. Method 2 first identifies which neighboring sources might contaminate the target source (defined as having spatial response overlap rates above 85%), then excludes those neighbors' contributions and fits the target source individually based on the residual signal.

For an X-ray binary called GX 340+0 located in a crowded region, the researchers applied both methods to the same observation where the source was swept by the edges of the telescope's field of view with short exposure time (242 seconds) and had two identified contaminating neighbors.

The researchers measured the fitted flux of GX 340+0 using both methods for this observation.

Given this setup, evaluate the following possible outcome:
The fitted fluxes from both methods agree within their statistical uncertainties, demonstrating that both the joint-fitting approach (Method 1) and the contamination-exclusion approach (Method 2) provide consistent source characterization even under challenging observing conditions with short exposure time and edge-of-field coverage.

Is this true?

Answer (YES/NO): NO